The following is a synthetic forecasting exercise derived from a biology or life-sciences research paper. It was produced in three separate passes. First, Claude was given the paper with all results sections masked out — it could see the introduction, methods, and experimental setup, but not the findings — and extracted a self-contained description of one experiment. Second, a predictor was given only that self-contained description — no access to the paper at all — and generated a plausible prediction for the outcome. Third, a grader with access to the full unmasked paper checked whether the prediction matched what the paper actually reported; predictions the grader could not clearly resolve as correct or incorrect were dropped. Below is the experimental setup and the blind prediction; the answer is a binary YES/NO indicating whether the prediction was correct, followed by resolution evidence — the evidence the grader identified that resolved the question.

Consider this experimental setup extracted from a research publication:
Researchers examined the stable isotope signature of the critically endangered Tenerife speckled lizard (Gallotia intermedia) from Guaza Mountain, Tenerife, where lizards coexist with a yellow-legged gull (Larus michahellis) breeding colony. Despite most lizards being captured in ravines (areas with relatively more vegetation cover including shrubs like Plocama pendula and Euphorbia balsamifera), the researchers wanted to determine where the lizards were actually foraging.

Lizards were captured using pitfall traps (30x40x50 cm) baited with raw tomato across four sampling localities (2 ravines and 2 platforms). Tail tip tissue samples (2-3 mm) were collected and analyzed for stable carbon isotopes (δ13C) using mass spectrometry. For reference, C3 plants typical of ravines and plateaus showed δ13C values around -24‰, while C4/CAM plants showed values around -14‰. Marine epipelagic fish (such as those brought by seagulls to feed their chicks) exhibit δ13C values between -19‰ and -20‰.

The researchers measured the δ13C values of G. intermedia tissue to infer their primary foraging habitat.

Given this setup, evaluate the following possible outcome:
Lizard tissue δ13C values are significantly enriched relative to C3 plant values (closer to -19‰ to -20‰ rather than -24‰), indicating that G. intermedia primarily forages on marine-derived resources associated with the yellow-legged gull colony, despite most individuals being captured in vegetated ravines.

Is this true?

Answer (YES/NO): YES